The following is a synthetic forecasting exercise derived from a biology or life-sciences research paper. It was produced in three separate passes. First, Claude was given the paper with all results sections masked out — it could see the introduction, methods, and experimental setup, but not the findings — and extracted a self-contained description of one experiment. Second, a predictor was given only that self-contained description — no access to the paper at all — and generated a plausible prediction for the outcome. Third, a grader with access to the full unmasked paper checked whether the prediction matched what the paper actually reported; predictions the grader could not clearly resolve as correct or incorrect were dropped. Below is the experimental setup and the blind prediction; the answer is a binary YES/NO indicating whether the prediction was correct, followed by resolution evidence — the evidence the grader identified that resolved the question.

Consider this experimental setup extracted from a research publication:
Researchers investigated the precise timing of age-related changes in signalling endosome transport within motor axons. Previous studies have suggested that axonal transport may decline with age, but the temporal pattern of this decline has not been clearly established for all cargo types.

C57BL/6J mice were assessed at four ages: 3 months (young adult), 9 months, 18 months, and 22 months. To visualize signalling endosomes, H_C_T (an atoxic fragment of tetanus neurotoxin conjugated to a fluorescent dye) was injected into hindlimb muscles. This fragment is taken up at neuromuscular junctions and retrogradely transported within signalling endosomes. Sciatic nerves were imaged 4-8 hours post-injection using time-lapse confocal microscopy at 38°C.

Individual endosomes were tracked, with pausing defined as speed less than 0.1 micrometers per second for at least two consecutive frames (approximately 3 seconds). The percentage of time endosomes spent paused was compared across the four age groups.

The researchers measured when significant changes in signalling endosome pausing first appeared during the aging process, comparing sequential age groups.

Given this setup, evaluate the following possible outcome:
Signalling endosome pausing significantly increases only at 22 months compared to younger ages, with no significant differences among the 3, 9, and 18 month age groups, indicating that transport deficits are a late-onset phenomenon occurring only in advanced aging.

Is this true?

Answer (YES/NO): YES